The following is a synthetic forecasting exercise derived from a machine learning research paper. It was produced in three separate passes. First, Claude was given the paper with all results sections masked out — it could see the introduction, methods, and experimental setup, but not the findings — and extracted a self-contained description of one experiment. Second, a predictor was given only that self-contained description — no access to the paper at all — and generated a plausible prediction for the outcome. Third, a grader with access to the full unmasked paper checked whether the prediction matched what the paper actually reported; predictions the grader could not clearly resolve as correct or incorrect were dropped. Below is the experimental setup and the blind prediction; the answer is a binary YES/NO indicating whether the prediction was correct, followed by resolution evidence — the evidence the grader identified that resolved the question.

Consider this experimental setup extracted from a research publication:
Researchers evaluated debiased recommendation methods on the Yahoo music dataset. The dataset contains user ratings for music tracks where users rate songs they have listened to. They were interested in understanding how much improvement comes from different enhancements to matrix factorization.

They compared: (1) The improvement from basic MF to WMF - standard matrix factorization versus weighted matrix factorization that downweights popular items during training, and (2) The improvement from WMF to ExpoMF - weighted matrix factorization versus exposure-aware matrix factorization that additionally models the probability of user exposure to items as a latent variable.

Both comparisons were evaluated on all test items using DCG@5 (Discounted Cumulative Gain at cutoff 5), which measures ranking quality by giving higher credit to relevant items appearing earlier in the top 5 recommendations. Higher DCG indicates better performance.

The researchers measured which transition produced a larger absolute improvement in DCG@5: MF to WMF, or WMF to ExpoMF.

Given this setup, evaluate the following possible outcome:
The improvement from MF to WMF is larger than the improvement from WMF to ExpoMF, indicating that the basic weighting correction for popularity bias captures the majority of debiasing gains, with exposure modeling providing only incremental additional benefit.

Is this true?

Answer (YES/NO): NO